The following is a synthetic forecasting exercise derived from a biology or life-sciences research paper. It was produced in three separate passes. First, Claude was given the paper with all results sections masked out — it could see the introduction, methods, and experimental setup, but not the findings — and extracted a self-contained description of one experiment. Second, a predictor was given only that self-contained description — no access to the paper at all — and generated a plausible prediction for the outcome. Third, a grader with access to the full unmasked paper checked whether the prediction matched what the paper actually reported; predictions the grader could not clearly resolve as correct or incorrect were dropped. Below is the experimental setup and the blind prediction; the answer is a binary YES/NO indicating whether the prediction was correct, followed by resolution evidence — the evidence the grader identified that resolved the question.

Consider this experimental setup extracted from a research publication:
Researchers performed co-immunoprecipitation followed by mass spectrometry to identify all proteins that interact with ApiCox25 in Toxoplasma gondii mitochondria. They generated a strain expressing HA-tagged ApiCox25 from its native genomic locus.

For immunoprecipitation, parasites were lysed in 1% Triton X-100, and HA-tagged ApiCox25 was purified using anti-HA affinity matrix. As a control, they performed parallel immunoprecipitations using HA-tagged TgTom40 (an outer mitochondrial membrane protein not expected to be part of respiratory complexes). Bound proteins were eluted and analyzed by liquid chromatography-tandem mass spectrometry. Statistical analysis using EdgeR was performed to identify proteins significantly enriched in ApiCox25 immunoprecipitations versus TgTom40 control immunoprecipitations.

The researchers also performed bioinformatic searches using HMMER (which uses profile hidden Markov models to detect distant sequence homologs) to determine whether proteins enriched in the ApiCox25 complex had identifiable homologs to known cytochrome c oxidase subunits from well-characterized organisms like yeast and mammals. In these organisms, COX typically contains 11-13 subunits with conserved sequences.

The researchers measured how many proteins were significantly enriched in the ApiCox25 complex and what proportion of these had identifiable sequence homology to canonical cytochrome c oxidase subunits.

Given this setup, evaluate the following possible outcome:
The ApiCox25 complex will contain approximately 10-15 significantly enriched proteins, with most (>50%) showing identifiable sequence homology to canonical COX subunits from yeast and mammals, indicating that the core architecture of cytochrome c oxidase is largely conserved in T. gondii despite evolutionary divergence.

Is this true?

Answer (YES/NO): NO